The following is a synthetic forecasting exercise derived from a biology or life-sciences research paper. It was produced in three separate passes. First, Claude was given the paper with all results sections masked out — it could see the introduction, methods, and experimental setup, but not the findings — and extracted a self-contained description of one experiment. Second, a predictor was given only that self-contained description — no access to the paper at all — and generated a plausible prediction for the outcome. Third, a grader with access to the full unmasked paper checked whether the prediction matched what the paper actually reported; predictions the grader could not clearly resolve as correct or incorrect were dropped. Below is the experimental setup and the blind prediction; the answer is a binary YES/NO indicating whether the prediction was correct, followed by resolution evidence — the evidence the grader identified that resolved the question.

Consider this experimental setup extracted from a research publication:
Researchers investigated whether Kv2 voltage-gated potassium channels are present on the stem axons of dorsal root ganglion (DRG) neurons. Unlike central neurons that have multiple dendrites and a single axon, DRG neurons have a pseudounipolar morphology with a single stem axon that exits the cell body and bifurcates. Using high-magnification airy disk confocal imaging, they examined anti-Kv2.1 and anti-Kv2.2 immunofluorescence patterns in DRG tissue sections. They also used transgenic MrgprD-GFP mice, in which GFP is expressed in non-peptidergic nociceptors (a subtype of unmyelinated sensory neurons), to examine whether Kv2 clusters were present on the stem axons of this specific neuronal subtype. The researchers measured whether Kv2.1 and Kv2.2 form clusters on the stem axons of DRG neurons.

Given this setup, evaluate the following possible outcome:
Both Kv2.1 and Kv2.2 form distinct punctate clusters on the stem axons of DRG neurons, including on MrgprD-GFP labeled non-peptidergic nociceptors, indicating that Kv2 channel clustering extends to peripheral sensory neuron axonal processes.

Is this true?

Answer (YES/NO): YES